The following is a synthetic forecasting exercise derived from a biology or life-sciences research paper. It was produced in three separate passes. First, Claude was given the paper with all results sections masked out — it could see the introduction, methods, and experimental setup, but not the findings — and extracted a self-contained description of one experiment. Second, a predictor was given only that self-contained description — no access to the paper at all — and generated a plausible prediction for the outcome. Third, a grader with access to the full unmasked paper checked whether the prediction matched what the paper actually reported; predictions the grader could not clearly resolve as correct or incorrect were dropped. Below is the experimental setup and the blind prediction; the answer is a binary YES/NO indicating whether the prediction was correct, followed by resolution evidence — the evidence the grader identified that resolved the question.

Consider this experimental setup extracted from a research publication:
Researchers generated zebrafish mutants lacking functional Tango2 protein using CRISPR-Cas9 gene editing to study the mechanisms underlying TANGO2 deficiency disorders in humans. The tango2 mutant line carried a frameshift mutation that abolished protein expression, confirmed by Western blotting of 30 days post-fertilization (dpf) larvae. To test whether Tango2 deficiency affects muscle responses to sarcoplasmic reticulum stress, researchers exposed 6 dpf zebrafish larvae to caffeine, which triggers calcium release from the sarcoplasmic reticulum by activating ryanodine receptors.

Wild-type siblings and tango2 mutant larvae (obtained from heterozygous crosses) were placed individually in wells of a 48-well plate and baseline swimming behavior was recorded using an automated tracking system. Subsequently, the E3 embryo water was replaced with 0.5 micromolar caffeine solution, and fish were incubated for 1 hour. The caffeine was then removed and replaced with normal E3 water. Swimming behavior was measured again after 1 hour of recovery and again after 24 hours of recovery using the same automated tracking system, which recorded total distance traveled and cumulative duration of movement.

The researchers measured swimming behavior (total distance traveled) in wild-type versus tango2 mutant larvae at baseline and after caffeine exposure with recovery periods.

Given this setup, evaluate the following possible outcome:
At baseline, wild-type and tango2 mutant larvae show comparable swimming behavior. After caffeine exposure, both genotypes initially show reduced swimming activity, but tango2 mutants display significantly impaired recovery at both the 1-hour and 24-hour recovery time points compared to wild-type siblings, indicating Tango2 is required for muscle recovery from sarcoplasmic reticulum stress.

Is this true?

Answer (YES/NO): YES